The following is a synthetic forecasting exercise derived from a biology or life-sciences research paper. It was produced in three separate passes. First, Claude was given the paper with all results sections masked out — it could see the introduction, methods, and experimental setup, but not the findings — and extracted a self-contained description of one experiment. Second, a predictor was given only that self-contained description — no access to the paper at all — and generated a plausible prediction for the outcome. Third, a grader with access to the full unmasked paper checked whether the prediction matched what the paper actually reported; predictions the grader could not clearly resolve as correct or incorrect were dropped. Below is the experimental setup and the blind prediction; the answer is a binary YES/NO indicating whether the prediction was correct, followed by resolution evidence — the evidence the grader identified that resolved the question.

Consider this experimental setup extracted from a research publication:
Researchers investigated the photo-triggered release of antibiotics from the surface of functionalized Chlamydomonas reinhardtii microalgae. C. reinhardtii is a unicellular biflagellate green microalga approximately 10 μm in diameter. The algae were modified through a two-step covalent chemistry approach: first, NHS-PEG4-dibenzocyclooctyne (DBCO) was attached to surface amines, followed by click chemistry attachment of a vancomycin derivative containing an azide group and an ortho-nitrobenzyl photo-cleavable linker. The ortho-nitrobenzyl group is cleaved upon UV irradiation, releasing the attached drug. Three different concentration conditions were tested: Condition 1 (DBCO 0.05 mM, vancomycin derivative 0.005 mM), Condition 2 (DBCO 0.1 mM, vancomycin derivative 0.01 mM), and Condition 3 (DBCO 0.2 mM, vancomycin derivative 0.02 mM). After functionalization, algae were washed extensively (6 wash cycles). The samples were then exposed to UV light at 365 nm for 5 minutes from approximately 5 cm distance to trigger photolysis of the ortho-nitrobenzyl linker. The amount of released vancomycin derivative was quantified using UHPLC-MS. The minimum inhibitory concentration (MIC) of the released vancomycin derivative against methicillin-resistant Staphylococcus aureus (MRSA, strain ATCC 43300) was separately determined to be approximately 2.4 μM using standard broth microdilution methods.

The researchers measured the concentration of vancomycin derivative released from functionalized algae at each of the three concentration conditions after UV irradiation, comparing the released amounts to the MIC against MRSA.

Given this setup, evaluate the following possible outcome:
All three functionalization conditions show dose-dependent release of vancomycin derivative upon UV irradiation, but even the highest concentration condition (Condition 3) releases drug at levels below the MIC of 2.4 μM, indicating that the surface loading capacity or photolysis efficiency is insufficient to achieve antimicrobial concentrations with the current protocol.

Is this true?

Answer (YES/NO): YES